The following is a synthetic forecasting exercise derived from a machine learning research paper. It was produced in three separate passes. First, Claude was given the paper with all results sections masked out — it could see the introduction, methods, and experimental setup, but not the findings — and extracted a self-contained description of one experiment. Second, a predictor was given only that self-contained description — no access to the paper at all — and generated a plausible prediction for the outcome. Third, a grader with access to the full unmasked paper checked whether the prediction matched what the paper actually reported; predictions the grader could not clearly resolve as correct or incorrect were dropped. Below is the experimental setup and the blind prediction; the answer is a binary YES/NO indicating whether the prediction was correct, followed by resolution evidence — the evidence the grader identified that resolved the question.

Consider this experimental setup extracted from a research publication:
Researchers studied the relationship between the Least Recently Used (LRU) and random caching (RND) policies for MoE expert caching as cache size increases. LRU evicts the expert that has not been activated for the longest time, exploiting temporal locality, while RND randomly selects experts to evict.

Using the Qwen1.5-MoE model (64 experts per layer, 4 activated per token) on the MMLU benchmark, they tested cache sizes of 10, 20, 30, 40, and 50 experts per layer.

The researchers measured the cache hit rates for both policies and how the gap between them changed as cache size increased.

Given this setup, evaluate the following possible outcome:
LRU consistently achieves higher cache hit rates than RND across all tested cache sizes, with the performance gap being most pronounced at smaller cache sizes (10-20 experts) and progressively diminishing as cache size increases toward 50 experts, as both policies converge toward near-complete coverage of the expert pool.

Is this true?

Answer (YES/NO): NO